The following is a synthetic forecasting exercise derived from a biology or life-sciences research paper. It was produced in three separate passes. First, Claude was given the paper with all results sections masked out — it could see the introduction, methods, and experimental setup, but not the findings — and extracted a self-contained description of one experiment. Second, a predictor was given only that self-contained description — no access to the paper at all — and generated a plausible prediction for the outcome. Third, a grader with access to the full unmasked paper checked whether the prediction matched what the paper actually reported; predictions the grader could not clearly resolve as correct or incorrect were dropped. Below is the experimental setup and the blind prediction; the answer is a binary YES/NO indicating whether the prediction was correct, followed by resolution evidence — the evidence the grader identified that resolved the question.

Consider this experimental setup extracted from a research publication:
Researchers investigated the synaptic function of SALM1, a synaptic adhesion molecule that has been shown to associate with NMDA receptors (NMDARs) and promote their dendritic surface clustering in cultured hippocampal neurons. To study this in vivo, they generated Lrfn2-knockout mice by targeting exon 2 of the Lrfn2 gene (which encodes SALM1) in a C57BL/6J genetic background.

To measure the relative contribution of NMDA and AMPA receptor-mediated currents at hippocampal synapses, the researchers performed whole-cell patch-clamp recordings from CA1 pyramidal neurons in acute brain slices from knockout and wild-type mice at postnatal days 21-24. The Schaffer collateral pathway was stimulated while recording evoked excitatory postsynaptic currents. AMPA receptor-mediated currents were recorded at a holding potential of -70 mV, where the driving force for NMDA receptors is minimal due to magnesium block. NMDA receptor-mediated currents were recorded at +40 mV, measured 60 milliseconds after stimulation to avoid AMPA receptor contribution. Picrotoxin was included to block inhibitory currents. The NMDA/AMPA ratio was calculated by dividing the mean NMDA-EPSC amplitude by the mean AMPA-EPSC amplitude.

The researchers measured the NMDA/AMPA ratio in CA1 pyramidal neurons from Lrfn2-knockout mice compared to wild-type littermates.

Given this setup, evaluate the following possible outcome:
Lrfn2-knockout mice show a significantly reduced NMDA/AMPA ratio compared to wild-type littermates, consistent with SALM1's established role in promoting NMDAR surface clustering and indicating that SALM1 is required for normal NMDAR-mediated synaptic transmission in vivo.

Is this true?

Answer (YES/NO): NO